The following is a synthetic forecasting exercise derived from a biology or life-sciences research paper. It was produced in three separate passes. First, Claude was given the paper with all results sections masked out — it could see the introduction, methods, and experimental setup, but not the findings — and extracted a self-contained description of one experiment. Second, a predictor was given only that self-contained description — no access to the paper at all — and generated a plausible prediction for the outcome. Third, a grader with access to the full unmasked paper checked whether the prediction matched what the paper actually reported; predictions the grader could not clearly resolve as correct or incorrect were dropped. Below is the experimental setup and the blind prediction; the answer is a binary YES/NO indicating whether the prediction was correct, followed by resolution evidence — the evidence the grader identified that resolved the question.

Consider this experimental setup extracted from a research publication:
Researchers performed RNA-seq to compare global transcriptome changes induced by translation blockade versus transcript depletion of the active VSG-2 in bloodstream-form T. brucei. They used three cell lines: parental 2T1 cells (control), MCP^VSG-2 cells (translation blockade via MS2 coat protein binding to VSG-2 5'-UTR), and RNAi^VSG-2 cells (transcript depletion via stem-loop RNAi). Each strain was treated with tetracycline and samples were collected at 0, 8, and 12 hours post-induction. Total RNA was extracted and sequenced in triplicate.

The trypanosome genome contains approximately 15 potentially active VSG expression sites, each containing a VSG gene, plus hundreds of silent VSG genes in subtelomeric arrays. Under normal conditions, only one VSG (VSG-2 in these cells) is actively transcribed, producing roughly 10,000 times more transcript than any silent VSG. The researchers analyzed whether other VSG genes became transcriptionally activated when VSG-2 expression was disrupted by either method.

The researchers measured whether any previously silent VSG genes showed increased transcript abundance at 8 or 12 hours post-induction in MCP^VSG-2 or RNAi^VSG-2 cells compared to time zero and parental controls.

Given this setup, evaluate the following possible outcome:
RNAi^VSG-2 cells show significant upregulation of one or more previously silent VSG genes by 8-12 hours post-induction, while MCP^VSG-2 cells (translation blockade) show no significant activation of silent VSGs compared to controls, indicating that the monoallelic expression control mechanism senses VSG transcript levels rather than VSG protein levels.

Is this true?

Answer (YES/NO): NO